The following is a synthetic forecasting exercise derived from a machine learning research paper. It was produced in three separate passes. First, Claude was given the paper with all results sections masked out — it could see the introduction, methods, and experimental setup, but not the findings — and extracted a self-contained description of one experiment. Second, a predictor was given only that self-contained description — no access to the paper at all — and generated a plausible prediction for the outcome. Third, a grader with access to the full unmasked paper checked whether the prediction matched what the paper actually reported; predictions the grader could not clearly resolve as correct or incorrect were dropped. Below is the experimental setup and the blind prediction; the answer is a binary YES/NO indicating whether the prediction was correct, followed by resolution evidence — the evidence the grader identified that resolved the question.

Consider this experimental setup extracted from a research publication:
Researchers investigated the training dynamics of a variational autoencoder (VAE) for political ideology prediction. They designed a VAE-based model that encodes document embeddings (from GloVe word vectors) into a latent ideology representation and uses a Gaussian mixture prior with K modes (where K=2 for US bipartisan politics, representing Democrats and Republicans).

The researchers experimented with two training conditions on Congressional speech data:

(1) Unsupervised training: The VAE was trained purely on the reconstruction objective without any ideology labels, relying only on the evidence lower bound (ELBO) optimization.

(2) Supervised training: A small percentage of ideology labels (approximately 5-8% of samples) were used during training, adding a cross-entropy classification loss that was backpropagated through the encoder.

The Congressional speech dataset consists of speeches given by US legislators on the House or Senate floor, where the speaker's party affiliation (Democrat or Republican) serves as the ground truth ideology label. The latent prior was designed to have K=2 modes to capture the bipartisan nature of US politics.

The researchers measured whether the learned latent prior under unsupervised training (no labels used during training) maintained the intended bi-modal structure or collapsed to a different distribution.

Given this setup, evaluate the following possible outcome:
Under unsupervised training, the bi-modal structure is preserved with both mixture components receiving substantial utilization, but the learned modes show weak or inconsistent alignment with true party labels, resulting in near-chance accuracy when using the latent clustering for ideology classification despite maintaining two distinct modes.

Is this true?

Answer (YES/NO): NO